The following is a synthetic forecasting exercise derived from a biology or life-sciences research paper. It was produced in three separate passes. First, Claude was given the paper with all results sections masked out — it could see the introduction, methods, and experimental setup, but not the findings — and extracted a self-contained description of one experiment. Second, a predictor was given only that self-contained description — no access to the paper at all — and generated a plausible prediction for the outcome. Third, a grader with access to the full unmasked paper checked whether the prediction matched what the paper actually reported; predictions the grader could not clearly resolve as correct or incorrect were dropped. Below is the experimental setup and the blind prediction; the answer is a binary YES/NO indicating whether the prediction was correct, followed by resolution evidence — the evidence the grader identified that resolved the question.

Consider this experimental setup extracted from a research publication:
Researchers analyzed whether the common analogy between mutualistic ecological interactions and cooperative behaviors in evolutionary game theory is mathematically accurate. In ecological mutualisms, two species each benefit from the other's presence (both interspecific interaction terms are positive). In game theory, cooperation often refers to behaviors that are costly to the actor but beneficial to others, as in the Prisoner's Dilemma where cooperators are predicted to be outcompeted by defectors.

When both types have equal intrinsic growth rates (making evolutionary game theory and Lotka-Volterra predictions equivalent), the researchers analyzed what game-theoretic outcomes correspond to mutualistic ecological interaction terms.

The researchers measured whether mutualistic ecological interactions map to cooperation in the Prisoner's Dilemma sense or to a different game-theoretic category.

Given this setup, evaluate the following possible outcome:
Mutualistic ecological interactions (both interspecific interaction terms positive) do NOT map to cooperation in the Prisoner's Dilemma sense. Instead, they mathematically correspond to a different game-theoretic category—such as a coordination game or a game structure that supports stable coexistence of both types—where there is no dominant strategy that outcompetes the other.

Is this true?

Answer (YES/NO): YES